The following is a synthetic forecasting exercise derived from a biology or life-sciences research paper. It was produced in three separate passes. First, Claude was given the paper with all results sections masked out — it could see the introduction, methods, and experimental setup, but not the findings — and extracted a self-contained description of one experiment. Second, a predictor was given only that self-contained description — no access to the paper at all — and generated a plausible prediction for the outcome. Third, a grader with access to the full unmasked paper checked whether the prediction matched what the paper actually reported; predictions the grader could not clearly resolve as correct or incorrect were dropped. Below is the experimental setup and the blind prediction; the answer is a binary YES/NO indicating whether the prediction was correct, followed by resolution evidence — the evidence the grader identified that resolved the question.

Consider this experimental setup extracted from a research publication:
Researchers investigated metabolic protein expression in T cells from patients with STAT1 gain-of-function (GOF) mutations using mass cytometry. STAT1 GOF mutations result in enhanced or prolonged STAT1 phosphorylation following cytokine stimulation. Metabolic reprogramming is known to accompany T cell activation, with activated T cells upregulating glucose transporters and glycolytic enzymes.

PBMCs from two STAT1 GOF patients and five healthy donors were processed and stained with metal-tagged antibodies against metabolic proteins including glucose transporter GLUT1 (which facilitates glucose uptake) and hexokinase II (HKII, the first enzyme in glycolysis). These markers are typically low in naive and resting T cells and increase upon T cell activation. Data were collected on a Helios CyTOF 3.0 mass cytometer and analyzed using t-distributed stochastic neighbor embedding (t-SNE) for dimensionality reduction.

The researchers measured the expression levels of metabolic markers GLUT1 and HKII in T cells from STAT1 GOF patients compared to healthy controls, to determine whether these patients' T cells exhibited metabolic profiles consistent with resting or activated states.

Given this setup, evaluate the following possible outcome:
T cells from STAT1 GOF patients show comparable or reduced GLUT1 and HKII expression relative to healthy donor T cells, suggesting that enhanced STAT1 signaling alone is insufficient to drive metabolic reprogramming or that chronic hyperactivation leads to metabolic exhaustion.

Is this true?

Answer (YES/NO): NO